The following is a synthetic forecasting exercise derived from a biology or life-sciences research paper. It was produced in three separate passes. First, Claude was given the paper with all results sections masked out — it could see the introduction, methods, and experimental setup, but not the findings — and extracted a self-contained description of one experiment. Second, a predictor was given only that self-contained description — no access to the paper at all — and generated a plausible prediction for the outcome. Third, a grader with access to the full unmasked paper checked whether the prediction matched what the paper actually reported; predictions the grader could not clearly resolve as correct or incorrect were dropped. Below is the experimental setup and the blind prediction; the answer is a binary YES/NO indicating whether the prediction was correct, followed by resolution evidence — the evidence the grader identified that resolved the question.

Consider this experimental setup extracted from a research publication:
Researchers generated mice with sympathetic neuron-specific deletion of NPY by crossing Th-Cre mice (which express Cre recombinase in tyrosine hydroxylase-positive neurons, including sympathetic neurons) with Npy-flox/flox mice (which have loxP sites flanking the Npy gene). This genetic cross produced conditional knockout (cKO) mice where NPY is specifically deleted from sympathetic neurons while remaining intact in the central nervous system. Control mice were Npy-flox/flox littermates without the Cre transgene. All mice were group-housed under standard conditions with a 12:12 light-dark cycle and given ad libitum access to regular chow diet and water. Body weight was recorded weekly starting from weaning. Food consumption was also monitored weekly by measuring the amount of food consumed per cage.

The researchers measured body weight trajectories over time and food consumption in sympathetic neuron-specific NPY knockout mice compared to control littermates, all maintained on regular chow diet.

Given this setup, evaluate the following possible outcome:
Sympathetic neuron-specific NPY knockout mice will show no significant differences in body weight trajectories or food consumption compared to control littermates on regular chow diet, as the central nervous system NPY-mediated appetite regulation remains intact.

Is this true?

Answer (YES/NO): NO